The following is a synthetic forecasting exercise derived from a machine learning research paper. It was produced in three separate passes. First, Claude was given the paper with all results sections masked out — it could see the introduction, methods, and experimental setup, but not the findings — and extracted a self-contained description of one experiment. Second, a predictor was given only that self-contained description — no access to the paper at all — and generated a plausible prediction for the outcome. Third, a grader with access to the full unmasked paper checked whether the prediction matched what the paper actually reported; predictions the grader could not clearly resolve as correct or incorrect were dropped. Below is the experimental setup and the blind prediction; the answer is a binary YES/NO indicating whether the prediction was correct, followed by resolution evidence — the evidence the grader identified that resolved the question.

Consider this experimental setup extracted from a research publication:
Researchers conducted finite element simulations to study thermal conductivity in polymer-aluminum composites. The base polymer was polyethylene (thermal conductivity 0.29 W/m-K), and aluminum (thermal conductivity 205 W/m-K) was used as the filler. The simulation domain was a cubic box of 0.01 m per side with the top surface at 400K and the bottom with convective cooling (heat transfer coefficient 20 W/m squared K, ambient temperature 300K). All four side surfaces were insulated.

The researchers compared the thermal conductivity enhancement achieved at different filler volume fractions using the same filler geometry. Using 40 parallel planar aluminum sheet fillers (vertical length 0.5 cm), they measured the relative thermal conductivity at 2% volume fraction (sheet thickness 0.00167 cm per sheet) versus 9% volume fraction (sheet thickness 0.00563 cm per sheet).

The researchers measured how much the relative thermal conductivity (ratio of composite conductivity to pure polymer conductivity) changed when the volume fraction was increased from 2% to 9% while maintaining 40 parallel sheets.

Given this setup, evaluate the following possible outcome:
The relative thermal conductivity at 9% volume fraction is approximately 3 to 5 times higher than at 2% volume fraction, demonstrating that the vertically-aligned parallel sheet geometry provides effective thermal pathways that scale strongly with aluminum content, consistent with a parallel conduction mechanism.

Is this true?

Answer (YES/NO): NO